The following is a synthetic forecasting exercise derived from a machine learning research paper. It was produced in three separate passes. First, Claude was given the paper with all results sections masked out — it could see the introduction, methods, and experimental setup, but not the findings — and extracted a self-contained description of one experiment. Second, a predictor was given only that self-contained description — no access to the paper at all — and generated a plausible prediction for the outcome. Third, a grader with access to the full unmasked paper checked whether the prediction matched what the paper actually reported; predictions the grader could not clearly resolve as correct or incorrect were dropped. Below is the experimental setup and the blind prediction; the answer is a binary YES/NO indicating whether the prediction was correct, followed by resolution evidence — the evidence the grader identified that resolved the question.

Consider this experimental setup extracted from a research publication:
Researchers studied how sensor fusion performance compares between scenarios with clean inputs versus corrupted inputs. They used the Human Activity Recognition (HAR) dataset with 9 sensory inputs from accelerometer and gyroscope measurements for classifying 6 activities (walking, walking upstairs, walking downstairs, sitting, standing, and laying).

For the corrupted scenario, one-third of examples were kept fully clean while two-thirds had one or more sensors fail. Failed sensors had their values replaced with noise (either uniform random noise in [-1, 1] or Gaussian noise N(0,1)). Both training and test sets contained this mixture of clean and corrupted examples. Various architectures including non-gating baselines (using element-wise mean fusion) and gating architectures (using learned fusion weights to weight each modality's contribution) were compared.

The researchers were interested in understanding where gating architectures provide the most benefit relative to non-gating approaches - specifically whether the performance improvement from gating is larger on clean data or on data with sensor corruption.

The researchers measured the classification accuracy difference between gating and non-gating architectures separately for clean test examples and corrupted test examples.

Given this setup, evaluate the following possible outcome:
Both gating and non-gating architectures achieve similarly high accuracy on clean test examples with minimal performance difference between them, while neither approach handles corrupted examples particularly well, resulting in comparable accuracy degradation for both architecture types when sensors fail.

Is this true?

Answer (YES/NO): NO